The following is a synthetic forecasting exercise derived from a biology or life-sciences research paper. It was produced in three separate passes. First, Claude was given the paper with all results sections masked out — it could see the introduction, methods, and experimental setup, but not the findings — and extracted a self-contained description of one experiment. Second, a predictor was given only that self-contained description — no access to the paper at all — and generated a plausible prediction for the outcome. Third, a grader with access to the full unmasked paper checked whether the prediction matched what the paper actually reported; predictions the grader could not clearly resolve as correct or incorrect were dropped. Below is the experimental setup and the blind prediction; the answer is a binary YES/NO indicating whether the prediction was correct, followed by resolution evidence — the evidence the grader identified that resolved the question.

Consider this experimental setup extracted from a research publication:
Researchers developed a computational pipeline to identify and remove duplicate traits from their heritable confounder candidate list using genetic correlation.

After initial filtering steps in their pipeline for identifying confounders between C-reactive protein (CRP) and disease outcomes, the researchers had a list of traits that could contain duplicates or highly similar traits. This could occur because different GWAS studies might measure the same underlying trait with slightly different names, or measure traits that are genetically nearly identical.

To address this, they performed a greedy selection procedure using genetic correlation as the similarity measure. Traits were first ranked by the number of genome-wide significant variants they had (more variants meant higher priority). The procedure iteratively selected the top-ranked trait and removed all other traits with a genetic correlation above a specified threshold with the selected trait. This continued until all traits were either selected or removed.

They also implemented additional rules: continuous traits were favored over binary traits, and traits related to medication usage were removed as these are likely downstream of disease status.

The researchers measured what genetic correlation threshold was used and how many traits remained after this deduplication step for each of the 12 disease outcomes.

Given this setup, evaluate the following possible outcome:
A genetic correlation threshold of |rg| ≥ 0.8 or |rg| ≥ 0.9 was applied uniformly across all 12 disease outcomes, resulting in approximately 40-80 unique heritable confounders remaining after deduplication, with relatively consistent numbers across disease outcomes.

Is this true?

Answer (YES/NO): NO